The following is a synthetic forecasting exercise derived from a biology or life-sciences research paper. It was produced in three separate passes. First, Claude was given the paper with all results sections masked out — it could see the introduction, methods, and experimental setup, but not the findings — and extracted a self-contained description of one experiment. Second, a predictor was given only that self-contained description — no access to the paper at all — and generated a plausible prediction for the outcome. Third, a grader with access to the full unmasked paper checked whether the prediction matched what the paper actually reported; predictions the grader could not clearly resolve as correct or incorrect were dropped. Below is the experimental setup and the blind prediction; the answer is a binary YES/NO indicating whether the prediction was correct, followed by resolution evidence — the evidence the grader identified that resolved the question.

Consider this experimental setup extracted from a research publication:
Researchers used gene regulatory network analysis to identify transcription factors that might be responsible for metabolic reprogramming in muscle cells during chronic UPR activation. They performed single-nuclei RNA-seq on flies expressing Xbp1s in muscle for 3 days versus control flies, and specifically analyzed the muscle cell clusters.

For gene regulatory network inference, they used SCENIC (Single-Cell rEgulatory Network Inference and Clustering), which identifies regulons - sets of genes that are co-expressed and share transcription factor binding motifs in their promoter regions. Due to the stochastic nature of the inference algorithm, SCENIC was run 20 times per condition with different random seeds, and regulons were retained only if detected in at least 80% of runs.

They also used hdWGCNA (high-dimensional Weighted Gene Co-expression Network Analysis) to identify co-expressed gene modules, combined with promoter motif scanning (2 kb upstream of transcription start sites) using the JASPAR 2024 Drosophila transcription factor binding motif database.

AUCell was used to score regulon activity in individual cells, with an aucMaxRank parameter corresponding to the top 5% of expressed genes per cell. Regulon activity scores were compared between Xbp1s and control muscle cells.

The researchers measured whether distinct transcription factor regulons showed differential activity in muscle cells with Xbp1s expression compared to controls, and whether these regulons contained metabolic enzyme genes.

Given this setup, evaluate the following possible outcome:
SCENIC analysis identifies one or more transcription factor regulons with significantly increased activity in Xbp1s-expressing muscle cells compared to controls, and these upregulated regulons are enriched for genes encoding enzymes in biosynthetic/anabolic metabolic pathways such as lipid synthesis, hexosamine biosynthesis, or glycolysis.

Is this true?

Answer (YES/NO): YES